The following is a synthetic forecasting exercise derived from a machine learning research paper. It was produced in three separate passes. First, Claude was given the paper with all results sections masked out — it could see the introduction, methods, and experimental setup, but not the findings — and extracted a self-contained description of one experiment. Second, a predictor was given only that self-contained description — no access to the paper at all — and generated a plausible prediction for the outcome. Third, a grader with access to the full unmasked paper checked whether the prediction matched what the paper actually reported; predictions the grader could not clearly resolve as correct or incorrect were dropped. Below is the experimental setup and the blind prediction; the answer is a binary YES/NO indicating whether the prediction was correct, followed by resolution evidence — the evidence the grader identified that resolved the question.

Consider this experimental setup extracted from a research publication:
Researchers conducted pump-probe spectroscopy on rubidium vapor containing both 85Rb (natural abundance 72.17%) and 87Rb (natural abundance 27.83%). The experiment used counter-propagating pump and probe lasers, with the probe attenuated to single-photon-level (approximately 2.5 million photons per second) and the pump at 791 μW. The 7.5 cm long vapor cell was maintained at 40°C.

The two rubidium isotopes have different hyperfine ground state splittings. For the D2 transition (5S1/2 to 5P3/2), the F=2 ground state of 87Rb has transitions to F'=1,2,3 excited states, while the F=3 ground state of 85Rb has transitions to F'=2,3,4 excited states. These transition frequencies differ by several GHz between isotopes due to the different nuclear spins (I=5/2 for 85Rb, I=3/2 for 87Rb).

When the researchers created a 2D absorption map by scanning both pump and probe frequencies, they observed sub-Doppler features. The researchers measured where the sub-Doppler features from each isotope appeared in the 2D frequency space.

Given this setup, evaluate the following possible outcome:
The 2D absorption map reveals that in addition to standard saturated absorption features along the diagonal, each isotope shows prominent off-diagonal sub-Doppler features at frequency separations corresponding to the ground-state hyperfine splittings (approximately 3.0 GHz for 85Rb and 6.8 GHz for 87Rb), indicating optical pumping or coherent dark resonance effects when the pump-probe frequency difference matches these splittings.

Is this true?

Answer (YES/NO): NO